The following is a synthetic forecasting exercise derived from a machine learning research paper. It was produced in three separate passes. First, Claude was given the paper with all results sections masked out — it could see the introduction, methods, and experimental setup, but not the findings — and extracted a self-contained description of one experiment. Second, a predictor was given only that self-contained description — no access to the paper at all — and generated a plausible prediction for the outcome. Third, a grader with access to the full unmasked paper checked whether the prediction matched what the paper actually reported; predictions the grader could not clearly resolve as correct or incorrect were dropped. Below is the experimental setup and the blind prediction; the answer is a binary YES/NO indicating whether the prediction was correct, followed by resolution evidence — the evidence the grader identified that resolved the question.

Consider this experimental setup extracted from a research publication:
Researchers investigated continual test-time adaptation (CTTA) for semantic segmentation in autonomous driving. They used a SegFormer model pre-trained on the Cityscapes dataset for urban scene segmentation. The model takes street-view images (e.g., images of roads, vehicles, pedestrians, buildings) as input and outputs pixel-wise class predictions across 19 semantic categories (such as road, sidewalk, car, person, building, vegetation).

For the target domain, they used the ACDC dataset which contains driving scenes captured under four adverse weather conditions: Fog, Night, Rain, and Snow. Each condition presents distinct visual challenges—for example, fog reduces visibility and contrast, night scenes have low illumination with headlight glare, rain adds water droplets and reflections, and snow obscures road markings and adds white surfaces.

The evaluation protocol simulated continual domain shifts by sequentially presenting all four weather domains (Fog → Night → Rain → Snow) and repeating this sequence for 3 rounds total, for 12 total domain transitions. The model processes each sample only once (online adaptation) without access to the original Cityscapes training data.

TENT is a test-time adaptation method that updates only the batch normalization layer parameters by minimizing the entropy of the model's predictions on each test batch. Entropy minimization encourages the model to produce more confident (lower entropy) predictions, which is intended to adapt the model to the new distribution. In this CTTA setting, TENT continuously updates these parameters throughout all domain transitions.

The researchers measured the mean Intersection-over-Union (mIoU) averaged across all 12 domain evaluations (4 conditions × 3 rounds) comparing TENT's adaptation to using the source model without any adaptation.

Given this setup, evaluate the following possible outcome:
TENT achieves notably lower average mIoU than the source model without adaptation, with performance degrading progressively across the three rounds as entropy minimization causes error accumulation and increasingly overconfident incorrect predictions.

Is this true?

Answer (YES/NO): NO